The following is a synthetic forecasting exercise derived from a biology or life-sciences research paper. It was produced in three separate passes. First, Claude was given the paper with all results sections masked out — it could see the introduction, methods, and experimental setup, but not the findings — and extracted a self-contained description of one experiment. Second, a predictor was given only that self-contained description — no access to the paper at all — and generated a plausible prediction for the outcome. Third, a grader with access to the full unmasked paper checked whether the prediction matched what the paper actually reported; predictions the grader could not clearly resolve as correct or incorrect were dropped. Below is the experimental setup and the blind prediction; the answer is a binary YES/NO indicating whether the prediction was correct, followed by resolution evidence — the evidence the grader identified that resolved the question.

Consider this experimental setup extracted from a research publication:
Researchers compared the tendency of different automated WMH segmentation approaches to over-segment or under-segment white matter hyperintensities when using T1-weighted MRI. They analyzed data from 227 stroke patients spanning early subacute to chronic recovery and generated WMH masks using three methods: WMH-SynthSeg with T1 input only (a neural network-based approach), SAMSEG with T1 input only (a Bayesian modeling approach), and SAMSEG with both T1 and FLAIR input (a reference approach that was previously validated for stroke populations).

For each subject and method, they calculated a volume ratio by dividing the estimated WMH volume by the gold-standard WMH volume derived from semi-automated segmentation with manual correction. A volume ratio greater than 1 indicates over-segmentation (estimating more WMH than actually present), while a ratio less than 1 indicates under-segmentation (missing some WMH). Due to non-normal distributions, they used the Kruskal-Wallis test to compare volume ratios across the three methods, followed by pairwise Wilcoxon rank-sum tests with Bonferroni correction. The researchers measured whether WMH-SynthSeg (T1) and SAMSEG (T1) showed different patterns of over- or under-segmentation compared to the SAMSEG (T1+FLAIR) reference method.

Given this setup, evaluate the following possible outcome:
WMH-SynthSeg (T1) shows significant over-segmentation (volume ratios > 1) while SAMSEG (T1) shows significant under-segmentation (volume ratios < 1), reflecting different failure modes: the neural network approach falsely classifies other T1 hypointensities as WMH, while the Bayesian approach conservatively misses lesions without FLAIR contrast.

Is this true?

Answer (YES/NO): NO